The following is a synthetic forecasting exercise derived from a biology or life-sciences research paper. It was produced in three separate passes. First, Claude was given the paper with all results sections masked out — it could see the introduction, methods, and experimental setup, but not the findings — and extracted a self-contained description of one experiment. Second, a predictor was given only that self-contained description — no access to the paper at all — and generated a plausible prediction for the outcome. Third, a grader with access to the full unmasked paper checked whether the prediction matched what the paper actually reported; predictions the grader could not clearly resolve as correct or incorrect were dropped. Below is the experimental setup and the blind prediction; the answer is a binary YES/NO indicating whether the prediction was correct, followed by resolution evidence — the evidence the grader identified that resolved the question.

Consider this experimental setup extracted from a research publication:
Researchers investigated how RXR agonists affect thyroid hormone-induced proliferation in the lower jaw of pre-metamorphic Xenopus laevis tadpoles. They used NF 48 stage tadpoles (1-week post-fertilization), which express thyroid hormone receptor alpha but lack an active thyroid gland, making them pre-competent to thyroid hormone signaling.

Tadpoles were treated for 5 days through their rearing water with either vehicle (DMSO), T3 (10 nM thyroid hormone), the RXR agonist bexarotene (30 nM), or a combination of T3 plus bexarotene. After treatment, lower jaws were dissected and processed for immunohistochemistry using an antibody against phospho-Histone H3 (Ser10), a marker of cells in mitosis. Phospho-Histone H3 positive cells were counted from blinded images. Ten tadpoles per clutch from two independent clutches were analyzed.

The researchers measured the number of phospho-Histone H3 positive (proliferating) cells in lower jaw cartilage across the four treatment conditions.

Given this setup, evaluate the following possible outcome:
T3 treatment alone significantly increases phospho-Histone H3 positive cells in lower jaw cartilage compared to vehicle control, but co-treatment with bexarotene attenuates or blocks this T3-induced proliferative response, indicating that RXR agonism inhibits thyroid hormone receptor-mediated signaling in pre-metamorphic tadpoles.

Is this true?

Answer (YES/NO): NO